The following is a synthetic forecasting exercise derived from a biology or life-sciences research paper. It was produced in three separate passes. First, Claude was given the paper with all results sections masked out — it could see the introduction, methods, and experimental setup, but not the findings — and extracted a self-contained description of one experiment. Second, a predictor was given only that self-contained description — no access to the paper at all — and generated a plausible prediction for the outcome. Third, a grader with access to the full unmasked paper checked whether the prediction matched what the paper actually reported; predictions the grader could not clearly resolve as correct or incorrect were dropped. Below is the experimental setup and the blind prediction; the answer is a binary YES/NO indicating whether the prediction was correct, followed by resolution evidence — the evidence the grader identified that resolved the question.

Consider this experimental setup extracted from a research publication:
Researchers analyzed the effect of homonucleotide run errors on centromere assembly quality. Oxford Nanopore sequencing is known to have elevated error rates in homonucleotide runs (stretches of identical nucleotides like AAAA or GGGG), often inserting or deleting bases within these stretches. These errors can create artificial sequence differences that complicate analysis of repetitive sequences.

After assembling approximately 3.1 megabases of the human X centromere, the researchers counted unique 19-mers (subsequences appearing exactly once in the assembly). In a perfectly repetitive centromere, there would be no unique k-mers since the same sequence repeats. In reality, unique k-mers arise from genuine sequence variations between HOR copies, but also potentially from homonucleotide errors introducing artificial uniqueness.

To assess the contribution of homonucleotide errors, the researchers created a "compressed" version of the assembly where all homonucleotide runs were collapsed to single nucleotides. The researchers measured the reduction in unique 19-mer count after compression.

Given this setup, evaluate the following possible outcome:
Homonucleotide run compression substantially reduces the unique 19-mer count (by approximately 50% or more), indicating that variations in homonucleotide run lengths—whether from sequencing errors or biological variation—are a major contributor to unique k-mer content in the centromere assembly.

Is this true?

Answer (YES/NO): NO